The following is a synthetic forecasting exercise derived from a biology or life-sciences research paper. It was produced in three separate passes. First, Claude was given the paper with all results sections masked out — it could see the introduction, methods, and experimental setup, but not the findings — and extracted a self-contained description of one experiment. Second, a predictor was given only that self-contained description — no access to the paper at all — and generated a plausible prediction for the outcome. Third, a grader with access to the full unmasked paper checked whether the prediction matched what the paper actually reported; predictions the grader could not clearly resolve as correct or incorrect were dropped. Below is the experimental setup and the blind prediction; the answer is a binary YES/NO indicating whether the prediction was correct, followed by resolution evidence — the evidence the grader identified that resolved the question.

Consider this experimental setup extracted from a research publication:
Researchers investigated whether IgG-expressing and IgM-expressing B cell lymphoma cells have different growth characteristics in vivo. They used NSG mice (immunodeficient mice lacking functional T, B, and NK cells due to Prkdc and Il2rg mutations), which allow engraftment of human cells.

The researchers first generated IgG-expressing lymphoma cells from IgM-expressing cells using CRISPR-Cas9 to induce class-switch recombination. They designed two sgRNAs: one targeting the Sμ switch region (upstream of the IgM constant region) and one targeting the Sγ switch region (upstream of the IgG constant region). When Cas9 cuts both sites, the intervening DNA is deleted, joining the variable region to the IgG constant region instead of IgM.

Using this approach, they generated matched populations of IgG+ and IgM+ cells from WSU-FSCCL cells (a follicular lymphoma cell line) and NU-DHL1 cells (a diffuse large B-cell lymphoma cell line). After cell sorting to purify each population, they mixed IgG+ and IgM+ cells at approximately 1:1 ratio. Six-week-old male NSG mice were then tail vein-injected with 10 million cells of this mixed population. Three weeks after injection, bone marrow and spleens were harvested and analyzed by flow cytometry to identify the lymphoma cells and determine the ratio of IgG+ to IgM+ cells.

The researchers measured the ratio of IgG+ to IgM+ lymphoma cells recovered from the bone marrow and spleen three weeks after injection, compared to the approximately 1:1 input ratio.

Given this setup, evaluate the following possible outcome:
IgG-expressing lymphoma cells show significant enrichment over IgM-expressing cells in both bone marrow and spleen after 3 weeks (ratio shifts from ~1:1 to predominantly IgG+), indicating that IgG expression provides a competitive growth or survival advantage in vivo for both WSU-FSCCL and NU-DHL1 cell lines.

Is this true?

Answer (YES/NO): NO